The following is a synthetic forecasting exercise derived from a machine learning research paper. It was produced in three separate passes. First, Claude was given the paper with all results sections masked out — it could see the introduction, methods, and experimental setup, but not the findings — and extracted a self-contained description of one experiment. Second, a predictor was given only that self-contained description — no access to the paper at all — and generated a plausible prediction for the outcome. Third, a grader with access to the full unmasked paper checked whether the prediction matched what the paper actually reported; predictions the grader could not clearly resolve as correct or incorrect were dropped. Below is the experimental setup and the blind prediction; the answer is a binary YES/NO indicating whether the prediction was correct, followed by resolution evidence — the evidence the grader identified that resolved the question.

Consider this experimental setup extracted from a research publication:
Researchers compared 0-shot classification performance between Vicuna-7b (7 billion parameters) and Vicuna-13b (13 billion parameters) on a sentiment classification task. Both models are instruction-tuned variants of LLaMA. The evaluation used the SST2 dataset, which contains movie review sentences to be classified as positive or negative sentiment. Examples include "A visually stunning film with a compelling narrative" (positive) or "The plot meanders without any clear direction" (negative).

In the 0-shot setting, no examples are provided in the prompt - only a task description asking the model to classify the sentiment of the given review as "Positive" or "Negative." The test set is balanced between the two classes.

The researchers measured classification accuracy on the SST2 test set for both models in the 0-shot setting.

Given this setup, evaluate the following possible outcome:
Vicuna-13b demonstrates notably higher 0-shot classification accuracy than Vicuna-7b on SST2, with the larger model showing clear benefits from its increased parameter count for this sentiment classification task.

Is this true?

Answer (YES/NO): YES